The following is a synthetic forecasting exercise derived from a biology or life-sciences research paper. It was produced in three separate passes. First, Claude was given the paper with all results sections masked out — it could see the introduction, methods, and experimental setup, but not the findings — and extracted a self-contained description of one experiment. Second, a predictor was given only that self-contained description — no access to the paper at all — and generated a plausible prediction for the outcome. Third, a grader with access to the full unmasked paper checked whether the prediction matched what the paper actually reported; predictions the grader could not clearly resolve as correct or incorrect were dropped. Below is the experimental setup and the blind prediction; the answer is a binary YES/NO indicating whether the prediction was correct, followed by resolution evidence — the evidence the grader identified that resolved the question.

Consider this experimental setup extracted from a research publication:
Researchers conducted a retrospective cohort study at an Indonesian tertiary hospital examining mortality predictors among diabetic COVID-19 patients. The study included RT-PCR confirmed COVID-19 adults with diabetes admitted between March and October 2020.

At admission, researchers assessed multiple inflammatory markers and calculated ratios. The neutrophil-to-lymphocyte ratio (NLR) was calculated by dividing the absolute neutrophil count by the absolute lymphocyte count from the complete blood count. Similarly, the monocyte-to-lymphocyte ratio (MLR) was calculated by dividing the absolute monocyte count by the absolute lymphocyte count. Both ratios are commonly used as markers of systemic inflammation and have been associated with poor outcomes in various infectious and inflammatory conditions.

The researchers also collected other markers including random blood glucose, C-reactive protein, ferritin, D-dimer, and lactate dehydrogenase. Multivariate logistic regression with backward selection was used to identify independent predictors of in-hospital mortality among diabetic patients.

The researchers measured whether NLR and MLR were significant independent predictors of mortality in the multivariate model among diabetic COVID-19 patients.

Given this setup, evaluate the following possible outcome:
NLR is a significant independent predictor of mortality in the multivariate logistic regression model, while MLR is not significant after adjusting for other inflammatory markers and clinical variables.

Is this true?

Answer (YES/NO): NO